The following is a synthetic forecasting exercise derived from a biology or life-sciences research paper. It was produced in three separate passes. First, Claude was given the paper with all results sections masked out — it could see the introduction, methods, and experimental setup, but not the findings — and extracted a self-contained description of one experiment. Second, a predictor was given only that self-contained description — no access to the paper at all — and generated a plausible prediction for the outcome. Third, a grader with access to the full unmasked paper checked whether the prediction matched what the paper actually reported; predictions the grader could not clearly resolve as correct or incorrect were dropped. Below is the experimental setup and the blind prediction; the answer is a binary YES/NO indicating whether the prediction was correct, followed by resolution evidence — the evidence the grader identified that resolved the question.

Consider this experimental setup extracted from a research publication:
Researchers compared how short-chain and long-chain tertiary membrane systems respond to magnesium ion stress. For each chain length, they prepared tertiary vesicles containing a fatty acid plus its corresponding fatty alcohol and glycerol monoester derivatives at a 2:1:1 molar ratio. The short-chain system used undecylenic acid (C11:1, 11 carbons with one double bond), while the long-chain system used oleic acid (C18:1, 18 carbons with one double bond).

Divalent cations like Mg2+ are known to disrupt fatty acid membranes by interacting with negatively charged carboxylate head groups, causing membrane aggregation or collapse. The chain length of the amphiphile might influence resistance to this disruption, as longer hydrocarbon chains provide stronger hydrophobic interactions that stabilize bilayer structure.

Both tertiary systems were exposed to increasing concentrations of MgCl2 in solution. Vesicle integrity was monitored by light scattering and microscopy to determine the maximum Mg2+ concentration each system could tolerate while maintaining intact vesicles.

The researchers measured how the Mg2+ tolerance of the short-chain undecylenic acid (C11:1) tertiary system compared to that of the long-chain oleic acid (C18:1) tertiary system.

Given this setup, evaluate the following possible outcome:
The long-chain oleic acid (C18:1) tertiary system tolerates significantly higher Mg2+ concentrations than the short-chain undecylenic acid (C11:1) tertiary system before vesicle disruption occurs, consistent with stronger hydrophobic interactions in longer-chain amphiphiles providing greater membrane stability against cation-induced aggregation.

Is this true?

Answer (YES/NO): NO